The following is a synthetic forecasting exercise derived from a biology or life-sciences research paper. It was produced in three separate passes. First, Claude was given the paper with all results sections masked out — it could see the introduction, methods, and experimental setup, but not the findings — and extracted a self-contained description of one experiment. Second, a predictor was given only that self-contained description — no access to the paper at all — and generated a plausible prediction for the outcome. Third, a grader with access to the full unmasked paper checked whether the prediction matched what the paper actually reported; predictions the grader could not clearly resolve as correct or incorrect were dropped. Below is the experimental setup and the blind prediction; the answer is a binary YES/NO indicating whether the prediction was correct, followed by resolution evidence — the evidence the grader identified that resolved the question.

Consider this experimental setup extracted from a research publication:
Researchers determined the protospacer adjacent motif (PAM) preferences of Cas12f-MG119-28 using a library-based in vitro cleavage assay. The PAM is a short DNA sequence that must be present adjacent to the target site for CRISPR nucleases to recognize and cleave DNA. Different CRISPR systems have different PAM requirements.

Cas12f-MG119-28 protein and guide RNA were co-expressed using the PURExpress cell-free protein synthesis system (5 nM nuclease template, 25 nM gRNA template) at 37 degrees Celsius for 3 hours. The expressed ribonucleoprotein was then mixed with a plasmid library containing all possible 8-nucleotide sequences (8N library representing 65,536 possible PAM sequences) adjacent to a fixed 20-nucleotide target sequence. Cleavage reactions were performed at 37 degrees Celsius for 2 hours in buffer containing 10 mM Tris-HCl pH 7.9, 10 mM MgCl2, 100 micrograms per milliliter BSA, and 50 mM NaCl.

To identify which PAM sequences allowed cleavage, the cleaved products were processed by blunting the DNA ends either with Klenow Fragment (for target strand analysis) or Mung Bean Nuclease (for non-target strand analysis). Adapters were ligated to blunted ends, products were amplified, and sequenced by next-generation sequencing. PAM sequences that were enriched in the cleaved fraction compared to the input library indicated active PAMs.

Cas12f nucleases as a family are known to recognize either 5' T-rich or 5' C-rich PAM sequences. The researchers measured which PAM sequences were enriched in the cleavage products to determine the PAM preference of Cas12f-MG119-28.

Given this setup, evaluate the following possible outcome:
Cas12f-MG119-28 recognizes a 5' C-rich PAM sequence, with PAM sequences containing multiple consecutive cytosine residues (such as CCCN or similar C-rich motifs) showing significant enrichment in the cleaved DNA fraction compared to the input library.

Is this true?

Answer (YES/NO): NO